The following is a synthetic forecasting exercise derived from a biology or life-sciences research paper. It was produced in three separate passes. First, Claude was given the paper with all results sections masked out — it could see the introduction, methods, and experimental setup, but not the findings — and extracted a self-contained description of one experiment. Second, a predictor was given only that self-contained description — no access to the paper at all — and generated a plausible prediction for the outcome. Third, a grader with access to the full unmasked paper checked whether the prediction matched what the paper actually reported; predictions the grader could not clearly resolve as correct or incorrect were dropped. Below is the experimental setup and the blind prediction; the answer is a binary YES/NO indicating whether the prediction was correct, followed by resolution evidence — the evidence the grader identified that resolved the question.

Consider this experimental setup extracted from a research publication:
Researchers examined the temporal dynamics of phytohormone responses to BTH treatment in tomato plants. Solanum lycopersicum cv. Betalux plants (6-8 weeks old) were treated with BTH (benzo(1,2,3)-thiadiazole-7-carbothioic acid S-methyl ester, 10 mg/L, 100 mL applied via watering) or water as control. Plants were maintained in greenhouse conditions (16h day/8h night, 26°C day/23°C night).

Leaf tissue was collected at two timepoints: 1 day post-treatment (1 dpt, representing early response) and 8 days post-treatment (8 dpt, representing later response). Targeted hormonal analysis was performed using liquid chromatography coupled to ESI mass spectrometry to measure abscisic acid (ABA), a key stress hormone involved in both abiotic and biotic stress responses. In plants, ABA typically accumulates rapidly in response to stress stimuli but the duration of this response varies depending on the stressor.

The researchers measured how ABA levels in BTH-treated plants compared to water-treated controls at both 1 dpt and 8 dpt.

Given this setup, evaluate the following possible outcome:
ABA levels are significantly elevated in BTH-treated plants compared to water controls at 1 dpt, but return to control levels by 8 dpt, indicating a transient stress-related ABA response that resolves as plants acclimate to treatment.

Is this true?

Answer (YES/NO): NO